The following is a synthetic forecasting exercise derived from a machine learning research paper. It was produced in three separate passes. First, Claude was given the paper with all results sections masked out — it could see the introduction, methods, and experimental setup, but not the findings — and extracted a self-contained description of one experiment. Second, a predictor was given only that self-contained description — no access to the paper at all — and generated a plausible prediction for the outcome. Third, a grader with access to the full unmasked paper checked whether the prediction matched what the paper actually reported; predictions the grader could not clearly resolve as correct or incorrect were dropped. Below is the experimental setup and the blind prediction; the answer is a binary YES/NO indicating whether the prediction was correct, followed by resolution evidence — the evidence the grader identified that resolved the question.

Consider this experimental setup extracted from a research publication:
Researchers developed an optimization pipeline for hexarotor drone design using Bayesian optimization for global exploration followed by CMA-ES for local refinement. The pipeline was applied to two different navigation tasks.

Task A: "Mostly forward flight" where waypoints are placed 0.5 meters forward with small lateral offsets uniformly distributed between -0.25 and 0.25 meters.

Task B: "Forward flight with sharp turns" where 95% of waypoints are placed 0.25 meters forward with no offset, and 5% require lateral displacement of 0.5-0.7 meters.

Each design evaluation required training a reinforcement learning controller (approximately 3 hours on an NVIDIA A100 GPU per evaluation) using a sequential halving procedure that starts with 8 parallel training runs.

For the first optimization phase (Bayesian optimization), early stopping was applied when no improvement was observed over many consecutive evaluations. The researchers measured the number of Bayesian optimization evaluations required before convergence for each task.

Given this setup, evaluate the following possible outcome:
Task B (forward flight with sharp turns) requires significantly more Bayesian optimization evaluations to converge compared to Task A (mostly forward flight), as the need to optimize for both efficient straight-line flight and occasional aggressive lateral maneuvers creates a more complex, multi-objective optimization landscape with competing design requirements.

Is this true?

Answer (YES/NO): YES